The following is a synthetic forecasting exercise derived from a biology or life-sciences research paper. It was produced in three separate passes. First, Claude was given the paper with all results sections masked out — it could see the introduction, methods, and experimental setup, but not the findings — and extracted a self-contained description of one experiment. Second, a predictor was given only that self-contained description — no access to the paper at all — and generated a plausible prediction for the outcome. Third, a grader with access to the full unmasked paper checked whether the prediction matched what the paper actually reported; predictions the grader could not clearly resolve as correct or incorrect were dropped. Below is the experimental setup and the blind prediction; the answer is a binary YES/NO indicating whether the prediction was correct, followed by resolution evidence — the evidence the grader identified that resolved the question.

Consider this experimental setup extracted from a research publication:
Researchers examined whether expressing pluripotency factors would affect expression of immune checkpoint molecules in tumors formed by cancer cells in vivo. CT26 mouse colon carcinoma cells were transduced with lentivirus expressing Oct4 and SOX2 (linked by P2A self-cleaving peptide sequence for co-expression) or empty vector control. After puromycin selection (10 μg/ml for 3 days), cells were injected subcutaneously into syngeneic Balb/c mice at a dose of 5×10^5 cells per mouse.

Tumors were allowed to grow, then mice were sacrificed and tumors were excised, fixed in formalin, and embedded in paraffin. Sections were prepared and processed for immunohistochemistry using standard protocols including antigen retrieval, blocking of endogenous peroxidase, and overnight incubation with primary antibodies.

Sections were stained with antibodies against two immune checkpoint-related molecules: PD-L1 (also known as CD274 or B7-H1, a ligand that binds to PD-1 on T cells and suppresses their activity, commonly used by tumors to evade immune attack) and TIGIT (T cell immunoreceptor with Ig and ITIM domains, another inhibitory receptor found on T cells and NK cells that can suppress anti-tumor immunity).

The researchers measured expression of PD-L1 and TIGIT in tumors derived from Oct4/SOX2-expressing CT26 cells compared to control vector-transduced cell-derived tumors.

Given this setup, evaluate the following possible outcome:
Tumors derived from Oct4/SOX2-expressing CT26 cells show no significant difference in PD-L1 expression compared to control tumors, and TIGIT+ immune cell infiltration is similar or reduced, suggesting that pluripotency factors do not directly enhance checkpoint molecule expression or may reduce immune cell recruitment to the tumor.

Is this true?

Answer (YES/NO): NO